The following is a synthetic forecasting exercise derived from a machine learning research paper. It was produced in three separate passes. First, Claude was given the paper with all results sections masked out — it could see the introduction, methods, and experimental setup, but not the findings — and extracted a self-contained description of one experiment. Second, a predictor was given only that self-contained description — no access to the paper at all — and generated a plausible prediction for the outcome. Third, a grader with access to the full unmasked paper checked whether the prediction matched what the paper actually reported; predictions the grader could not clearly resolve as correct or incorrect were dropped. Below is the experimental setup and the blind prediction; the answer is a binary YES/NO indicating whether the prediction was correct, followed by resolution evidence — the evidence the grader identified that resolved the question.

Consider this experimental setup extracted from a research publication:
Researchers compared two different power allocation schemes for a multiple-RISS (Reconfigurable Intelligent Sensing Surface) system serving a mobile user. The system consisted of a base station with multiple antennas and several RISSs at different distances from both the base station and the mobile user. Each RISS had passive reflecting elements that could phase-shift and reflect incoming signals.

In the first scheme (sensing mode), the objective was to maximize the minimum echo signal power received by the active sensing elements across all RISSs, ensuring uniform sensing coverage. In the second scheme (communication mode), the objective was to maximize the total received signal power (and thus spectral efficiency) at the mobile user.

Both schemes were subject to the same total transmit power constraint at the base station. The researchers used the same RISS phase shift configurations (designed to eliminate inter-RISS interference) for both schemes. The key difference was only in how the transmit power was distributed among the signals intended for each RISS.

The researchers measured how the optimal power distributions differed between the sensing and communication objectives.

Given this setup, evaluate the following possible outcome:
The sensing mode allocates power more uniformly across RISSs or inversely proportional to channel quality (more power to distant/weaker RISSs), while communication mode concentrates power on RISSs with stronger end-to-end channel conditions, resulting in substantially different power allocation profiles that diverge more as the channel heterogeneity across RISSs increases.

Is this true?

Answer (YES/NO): YES